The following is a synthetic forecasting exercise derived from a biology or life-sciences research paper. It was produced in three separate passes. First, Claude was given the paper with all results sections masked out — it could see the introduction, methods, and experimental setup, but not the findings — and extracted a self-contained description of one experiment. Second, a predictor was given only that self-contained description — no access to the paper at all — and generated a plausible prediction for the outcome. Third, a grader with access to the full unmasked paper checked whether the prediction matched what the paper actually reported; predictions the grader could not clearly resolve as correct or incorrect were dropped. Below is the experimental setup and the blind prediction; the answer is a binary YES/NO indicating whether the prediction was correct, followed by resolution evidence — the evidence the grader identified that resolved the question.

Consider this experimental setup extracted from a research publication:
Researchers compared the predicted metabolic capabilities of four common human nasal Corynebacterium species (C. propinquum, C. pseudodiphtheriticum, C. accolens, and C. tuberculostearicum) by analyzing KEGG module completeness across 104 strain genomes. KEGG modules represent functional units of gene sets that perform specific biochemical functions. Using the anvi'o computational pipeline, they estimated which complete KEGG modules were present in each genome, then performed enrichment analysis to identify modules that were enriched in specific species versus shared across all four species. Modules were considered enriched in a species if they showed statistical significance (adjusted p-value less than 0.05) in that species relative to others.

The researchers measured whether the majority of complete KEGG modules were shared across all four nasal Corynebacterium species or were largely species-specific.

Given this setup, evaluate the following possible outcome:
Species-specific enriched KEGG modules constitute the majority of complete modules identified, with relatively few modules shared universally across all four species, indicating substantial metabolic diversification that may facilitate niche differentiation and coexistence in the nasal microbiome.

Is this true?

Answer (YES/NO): NO